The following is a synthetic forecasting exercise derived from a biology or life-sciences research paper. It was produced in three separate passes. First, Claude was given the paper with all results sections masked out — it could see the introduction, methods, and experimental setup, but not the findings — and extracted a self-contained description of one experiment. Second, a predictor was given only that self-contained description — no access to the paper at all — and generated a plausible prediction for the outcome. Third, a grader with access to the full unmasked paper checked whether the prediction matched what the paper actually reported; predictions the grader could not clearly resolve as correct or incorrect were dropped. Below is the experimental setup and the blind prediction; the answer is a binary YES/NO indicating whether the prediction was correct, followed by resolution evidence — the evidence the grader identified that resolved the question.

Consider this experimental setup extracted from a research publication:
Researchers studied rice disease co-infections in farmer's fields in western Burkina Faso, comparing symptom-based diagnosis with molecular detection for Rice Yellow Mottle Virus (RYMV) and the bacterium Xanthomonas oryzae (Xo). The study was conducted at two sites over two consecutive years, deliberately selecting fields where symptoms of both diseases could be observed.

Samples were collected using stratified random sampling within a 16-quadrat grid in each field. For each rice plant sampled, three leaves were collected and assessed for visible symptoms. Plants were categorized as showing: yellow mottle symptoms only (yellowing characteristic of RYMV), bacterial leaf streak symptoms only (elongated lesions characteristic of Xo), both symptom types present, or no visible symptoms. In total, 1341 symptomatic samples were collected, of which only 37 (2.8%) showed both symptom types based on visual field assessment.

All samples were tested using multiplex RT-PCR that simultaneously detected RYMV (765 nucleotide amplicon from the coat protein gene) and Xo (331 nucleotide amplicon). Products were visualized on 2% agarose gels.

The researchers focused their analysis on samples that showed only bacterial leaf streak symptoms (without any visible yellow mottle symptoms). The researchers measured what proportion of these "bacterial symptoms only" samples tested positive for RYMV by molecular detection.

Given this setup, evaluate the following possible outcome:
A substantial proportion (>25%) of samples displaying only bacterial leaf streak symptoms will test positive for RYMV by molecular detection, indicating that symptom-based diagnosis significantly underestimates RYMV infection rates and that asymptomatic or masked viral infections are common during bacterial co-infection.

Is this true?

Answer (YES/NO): NO